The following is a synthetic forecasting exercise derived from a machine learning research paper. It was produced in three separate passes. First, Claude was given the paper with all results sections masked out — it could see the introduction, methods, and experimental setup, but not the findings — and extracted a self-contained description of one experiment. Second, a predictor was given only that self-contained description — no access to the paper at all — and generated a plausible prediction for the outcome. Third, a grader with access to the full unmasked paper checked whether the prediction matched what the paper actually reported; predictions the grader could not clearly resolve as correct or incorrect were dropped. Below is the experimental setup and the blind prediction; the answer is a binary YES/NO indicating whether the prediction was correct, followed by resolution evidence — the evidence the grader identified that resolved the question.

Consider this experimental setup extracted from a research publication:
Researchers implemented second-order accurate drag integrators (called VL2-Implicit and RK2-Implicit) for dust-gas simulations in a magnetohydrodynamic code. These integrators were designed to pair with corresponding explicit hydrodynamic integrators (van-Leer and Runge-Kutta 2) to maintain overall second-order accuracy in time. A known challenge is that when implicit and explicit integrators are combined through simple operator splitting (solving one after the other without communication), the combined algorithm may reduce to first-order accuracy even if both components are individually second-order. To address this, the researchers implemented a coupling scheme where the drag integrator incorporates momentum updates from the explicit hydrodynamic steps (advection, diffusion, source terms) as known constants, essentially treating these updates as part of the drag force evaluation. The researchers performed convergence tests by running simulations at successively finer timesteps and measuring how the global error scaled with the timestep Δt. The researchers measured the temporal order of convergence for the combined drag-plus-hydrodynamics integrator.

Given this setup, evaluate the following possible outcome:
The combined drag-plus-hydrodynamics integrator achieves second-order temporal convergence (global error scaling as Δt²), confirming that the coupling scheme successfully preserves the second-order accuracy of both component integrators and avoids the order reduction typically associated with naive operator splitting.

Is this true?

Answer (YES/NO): YES